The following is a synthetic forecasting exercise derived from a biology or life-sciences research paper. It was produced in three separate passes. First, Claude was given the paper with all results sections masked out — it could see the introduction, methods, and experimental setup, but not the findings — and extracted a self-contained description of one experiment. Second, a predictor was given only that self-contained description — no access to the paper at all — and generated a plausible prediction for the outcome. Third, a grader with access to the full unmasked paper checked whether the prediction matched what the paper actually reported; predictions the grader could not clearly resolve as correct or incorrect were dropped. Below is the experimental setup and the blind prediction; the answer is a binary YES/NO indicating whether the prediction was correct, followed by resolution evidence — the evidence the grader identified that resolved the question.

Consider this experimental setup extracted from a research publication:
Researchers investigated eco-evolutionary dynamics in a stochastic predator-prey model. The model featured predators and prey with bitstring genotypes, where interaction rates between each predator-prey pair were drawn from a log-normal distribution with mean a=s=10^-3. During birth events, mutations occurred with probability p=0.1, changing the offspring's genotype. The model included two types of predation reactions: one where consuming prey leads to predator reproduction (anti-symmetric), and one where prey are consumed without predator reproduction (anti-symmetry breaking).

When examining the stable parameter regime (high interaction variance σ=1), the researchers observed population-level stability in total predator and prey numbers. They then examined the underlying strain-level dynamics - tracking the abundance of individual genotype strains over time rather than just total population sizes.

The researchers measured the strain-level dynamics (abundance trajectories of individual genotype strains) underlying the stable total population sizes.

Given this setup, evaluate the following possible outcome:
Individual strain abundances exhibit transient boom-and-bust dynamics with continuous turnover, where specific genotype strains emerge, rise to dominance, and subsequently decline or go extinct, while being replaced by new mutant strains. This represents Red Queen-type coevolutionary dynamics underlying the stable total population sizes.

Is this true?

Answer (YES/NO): YES